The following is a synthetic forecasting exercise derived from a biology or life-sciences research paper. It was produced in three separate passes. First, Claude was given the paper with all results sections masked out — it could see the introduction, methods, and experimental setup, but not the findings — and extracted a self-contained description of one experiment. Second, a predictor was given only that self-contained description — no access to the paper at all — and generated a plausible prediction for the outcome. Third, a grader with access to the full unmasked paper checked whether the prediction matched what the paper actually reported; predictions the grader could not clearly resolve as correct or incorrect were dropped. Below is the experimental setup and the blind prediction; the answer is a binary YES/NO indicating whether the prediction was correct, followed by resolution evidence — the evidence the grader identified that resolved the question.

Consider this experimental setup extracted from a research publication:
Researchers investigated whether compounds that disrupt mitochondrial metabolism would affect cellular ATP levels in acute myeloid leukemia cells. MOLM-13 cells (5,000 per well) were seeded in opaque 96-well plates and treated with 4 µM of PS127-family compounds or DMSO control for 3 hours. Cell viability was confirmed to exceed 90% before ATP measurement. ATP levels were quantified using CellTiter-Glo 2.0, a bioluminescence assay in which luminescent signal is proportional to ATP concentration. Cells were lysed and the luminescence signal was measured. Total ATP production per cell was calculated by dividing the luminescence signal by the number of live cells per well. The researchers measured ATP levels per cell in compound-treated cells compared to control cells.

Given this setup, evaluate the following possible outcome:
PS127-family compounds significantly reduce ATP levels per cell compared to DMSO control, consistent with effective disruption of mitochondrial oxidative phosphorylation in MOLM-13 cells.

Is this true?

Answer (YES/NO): YES